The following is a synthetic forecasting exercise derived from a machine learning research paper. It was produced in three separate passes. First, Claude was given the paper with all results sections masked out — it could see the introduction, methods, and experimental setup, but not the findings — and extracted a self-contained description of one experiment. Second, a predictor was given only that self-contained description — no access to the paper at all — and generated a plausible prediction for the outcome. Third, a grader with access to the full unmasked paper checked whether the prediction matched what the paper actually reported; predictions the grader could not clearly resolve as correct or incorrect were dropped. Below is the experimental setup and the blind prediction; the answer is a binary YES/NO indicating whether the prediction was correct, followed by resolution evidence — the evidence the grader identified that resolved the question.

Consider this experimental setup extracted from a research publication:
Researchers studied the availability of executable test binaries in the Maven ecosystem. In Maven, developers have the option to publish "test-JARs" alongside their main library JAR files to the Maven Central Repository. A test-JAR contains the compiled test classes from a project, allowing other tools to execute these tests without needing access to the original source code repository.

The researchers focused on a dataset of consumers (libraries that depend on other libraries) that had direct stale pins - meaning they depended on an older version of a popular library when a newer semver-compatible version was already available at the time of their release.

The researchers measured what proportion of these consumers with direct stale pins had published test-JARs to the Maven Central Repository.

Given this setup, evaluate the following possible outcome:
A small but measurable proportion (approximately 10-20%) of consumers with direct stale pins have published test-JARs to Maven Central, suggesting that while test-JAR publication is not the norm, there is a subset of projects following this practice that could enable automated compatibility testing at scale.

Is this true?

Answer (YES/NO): YES